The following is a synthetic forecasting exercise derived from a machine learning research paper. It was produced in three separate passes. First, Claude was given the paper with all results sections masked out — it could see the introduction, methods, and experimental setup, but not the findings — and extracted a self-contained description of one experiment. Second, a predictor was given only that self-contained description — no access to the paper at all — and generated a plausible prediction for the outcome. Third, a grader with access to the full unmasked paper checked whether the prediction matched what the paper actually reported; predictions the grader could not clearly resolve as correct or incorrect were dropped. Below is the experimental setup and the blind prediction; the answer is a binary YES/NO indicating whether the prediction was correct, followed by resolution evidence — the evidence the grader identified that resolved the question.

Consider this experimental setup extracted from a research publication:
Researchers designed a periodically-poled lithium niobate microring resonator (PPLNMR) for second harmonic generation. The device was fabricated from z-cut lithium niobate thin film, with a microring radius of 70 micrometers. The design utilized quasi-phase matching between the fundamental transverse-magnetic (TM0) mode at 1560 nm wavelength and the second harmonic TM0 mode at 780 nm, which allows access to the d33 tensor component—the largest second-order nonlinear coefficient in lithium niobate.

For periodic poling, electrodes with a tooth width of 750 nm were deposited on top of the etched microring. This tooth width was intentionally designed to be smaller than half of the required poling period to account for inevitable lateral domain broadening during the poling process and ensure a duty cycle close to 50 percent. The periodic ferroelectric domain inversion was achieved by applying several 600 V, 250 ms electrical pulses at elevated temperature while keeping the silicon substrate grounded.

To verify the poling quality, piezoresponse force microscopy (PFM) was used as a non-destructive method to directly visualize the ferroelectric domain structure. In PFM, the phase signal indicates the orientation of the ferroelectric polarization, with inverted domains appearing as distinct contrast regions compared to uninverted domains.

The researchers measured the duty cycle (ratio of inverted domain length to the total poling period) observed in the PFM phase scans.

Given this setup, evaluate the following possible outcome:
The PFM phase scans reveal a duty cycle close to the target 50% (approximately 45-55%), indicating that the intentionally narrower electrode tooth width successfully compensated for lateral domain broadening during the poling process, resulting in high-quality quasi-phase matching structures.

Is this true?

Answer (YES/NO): YES